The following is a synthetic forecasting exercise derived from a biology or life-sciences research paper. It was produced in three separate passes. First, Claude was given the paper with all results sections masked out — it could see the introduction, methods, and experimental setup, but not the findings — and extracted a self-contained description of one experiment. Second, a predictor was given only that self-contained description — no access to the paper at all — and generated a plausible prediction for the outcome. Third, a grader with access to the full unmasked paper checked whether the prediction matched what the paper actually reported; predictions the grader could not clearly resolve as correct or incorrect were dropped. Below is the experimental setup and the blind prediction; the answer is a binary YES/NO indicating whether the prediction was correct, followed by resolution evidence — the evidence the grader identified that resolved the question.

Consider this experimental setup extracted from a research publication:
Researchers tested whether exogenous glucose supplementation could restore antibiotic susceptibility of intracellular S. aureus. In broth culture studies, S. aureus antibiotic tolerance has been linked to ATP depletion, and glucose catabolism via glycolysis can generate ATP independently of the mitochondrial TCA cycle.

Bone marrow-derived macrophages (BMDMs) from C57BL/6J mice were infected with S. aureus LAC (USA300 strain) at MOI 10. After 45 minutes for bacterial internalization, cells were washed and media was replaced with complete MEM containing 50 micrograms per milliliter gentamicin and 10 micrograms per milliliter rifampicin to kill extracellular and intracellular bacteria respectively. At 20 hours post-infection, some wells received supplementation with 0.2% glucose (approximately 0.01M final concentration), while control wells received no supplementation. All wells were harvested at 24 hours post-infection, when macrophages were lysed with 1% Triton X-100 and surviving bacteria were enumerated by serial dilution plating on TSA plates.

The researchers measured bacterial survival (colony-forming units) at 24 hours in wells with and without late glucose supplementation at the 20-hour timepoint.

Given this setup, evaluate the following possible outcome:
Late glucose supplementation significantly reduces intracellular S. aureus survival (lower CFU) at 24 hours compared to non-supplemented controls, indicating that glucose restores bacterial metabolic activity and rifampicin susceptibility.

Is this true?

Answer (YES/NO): YES